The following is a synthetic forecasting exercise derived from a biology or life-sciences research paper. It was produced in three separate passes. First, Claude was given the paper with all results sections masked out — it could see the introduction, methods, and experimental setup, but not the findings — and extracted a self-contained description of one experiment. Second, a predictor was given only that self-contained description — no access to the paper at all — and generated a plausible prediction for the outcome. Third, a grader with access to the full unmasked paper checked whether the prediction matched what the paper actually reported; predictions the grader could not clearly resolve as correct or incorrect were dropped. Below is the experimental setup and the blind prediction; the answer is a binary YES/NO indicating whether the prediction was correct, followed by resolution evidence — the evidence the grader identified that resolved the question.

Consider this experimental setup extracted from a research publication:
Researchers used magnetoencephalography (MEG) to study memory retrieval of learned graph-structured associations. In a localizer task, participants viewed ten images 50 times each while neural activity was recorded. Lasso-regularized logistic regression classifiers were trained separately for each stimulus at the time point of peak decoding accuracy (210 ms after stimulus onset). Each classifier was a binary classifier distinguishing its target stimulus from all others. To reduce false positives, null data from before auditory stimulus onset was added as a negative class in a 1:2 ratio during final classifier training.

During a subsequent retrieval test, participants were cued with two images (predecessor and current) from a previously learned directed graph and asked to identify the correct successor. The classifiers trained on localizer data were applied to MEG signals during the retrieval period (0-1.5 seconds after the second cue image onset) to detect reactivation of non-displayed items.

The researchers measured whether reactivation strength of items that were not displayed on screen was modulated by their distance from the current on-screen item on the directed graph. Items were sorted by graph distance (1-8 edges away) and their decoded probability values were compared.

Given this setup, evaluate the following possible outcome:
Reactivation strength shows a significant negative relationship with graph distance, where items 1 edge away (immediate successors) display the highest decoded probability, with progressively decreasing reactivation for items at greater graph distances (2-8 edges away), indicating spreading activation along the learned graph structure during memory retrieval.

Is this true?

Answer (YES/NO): YES